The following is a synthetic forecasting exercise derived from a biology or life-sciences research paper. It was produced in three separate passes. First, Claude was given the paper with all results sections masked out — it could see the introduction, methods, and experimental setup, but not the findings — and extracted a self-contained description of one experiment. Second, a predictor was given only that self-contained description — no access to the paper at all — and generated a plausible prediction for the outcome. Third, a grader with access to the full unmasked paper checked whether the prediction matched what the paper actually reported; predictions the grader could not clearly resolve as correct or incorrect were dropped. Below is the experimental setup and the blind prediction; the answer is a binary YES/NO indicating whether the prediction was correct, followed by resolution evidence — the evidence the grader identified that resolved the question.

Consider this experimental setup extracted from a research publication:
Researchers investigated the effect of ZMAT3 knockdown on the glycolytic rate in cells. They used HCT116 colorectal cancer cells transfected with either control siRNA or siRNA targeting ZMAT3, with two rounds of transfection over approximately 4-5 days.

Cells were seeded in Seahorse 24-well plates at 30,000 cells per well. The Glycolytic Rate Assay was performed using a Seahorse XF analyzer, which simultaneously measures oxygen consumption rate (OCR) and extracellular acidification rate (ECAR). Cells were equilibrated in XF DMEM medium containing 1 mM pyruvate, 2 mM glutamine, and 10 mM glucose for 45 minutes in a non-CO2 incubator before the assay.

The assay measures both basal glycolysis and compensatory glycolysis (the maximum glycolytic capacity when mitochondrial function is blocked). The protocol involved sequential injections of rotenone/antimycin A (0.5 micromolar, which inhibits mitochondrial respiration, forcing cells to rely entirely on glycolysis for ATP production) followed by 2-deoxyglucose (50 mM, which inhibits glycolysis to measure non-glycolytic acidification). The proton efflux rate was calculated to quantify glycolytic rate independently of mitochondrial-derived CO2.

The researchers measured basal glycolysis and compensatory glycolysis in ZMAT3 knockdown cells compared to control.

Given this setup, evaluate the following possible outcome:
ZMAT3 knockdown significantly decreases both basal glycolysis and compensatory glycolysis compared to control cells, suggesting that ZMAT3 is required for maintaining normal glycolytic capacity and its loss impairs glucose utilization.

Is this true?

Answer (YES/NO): NO